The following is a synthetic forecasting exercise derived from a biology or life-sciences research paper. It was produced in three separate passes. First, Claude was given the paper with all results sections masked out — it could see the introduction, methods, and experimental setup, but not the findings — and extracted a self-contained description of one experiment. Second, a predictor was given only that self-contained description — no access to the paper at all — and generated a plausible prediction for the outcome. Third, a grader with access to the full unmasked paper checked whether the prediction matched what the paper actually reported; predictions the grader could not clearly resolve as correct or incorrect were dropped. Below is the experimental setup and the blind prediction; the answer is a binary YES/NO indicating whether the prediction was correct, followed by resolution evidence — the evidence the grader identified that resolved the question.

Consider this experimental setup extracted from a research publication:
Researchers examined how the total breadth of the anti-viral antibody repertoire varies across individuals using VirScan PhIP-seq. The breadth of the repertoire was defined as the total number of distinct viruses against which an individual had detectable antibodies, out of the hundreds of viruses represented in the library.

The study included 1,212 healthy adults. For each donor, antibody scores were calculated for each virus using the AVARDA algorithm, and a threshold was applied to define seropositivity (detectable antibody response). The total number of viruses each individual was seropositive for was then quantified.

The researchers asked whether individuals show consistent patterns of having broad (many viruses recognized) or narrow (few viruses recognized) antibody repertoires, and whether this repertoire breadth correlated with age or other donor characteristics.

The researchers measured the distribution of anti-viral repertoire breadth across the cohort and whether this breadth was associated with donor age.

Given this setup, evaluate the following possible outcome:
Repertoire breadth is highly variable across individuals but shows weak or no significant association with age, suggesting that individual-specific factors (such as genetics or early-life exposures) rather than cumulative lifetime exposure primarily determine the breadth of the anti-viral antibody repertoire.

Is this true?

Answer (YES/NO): NO